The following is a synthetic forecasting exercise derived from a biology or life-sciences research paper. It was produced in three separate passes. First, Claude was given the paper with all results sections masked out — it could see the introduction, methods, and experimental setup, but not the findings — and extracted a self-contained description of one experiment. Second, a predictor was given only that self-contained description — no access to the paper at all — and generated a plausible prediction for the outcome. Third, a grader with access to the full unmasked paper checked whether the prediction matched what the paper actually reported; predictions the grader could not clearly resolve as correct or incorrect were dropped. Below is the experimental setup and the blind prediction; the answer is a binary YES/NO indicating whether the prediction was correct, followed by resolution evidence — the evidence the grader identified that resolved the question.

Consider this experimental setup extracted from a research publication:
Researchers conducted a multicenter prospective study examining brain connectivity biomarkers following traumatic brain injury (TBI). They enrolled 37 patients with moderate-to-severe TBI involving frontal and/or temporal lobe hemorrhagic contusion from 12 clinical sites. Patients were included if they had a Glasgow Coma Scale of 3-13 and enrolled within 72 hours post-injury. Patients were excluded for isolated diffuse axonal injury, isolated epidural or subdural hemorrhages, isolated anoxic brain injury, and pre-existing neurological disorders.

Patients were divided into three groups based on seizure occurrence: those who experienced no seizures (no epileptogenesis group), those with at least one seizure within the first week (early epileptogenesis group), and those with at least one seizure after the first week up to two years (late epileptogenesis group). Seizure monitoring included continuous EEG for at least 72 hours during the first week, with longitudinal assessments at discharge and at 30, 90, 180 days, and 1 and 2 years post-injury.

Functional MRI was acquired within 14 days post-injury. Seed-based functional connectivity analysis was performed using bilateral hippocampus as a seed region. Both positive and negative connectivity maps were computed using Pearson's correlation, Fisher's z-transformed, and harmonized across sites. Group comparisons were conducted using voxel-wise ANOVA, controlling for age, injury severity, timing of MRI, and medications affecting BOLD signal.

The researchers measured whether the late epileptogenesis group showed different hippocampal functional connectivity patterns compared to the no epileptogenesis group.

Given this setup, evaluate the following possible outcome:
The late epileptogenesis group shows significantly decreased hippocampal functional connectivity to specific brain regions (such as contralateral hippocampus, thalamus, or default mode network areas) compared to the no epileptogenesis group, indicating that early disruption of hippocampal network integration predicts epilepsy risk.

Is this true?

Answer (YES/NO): NO